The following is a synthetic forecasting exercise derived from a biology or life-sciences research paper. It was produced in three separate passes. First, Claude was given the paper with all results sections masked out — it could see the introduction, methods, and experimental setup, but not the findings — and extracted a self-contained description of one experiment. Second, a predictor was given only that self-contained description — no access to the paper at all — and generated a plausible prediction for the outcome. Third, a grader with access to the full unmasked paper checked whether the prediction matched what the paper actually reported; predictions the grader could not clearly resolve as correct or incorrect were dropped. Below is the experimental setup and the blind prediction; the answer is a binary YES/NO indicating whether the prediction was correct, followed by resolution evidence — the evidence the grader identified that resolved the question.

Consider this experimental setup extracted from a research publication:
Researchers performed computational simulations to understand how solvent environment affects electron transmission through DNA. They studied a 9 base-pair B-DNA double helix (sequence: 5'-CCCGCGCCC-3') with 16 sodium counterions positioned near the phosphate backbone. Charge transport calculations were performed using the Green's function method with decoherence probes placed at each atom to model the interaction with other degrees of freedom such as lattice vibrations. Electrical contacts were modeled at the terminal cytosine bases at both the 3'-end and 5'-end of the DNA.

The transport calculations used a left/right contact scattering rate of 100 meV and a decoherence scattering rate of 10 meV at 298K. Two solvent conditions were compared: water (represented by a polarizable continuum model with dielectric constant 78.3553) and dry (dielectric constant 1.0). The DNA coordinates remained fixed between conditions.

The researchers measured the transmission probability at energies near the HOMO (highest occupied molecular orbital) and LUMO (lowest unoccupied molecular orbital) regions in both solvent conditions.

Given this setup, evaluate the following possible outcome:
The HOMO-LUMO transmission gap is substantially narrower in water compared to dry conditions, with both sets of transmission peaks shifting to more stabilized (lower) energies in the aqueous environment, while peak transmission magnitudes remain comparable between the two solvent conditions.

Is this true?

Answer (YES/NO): NO